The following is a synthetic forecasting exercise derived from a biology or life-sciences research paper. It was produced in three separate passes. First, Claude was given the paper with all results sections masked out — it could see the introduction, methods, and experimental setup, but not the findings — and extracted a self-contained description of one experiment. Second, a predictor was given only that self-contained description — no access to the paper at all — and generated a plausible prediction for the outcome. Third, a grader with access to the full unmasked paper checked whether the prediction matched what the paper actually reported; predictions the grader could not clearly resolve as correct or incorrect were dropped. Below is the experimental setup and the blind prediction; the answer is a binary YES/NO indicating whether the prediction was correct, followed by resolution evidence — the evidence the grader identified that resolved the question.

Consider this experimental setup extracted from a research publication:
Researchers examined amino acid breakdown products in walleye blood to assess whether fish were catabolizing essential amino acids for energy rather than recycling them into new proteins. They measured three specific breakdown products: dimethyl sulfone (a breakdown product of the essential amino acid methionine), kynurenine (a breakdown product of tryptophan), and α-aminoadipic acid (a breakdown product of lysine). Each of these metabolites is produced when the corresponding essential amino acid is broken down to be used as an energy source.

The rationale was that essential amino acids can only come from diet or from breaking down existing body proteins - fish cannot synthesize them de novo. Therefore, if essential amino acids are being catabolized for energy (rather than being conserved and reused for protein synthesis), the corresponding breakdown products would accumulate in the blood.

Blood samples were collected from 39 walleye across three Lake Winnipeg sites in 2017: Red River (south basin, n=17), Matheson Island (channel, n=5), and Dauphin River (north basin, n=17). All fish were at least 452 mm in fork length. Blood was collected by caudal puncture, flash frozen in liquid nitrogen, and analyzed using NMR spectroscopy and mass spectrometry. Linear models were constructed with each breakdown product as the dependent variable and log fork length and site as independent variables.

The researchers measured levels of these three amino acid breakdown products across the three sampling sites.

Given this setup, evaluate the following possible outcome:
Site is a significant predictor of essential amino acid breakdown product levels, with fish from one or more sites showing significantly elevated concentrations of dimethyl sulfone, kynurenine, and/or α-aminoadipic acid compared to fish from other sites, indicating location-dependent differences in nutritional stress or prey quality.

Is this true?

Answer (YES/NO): NO